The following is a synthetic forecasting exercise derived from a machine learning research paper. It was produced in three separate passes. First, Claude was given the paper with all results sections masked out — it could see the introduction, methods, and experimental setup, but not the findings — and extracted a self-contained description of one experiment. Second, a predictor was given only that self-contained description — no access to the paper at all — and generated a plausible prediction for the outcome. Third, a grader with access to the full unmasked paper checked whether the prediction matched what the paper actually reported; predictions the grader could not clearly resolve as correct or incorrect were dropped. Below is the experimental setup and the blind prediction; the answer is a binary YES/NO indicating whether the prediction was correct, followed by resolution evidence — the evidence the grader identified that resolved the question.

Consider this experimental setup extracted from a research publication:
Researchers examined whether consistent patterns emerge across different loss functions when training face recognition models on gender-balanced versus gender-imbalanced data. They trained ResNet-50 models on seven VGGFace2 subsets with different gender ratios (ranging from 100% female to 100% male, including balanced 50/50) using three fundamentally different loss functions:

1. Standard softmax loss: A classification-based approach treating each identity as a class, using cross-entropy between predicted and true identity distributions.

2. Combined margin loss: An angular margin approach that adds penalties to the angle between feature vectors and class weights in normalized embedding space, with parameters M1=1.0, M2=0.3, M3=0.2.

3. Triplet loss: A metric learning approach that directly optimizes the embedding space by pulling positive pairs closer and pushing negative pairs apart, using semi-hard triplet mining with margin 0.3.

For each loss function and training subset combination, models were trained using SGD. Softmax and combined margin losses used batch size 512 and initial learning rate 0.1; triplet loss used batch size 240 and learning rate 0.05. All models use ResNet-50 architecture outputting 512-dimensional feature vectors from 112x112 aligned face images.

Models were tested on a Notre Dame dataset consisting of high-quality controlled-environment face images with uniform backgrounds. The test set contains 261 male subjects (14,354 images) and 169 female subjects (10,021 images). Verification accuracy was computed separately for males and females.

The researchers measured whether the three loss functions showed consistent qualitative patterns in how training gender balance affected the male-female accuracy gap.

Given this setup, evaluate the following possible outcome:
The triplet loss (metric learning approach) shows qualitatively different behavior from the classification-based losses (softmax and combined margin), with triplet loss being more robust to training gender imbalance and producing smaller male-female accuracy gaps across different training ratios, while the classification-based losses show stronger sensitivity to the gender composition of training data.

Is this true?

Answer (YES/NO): NO